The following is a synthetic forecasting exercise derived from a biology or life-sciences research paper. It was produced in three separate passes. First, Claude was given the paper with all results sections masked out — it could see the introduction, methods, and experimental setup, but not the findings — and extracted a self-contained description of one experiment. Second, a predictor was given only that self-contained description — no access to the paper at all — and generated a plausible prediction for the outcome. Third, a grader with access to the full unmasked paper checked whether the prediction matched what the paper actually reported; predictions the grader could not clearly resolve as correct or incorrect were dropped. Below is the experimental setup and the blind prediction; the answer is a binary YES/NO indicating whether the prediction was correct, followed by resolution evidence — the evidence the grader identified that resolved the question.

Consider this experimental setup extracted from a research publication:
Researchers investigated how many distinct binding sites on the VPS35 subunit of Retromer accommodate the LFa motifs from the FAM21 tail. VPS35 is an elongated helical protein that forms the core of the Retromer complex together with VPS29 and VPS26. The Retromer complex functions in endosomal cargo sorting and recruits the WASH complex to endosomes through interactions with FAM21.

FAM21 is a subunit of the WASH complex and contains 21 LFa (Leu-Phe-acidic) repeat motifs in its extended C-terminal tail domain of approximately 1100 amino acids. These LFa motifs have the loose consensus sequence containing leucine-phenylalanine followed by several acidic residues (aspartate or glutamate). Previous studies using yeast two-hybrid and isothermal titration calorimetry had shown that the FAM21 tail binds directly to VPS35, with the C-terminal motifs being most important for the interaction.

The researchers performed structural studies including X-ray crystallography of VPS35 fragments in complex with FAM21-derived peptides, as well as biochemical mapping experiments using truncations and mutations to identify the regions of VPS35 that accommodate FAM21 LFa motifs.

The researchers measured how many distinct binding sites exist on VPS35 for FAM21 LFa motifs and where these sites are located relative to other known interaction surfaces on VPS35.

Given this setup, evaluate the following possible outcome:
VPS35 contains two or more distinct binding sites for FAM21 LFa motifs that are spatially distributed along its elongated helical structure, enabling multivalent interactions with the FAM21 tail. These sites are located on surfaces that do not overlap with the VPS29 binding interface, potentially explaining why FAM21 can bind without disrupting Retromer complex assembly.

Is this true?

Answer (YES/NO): YES